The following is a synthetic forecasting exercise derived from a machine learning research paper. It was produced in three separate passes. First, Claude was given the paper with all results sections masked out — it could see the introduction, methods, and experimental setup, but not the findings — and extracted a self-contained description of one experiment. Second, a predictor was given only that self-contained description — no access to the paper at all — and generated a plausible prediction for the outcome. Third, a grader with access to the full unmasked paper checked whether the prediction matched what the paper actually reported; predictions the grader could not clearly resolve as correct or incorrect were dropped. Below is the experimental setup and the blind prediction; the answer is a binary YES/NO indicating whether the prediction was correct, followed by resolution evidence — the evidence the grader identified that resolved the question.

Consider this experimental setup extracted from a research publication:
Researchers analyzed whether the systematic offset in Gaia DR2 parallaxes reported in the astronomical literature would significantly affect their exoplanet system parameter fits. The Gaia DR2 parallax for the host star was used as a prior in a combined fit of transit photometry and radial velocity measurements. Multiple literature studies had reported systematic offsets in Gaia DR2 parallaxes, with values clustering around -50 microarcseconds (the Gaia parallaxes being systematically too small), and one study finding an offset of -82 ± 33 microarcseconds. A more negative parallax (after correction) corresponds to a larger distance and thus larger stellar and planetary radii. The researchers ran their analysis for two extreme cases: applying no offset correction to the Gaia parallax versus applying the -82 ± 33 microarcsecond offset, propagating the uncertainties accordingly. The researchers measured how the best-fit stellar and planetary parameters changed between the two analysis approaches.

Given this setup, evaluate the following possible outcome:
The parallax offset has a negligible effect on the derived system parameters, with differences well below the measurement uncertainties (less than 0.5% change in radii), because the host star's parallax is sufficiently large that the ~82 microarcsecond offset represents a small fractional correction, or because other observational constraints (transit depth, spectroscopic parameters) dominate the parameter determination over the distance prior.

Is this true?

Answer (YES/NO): NO